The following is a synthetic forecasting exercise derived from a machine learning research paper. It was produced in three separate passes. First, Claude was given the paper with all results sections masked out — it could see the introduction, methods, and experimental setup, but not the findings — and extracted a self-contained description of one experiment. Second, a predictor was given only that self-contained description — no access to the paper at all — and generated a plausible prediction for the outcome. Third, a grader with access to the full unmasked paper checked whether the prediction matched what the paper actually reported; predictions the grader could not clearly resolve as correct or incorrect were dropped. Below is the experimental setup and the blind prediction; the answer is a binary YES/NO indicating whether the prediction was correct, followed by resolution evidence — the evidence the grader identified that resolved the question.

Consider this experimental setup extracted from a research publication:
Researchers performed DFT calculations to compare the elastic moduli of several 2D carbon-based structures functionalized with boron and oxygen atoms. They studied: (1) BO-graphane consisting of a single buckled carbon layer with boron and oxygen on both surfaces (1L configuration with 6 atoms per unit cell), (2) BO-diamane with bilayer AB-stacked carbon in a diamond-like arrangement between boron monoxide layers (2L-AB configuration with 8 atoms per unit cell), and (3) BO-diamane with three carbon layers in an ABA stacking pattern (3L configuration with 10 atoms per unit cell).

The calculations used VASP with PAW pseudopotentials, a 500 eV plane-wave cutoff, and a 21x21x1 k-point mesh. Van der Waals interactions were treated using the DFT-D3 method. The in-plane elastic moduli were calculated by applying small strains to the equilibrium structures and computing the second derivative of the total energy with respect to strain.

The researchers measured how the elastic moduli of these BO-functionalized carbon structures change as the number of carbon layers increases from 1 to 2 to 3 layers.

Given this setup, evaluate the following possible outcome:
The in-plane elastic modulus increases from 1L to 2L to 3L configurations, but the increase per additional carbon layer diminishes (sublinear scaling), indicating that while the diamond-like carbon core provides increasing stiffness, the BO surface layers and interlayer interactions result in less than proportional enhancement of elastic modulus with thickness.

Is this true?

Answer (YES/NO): YES